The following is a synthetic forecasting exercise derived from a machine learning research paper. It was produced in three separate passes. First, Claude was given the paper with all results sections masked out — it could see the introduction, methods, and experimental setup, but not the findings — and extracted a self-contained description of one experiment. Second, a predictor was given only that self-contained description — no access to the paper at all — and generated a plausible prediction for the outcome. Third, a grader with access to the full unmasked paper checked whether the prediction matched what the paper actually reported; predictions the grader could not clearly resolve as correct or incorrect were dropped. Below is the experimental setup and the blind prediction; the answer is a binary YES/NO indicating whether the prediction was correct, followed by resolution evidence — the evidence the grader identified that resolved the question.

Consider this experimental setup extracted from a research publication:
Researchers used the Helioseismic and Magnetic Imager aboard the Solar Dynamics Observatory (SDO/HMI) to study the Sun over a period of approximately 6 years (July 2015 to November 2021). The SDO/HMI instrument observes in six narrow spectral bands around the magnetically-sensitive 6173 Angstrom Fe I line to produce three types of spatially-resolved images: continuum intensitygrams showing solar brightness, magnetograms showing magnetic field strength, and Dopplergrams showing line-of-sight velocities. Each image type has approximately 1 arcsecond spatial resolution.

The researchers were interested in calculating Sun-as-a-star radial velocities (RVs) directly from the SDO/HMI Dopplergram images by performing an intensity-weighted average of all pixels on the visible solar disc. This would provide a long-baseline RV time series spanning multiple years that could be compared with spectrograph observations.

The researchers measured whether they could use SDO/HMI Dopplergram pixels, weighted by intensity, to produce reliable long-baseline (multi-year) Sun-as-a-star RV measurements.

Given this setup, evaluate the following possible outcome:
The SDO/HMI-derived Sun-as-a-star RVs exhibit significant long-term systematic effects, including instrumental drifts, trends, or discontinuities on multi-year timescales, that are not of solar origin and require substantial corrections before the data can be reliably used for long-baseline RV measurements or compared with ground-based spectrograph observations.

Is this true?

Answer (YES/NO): YES